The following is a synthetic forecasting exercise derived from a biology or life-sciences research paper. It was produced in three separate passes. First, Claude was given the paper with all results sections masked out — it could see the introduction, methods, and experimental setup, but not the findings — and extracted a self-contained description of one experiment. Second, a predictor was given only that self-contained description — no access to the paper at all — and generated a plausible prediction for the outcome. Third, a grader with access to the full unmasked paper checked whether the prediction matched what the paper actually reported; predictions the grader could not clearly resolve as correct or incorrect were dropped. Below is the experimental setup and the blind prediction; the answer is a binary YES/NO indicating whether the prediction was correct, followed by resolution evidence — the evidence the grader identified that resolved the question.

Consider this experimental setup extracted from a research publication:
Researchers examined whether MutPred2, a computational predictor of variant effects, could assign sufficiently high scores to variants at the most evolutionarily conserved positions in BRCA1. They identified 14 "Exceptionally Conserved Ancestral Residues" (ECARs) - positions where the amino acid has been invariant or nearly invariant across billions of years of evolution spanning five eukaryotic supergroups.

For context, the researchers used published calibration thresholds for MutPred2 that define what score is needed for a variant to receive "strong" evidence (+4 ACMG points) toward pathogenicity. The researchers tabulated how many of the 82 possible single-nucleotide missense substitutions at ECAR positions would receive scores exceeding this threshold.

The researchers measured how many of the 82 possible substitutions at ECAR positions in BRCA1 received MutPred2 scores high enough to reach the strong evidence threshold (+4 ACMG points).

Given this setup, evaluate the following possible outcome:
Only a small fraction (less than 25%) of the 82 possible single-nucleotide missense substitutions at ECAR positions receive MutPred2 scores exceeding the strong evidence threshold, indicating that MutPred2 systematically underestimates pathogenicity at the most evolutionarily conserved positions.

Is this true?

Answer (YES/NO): YES